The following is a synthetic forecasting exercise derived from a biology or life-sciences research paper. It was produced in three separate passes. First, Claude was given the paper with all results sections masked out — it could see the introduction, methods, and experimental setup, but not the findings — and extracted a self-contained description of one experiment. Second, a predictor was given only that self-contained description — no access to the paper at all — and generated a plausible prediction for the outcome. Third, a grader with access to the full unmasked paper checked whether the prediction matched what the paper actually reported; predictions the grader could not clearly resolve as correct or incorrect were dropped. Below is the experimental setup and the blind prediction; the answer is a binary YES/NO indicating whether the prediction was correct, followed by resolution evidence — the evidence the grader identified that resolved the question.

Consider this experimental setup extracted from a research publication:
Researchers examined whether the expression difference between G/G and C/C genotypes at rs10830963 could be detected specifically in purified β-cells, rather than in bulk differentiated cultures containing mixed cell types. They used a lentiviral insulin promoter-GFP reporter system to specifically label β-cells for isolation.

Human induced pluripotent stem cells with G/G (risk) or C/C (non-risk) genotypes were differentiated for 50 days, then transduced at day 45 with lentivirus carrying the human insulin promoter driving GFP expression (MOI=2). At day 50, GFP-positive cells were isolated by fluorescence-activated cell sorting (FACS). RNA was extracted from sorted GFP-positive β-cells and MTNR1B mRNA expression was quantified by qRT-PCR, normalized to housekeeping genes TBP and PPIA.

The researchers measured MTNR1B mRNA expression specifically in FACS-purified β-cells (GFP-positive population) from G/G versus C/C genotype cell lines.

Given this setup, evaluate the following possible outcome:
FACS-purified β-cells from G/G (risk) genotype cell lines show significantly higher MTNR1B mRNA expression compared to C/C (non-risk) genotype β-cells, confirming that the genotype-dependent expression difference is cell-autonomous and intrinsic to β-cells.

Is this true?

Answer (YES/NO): NO